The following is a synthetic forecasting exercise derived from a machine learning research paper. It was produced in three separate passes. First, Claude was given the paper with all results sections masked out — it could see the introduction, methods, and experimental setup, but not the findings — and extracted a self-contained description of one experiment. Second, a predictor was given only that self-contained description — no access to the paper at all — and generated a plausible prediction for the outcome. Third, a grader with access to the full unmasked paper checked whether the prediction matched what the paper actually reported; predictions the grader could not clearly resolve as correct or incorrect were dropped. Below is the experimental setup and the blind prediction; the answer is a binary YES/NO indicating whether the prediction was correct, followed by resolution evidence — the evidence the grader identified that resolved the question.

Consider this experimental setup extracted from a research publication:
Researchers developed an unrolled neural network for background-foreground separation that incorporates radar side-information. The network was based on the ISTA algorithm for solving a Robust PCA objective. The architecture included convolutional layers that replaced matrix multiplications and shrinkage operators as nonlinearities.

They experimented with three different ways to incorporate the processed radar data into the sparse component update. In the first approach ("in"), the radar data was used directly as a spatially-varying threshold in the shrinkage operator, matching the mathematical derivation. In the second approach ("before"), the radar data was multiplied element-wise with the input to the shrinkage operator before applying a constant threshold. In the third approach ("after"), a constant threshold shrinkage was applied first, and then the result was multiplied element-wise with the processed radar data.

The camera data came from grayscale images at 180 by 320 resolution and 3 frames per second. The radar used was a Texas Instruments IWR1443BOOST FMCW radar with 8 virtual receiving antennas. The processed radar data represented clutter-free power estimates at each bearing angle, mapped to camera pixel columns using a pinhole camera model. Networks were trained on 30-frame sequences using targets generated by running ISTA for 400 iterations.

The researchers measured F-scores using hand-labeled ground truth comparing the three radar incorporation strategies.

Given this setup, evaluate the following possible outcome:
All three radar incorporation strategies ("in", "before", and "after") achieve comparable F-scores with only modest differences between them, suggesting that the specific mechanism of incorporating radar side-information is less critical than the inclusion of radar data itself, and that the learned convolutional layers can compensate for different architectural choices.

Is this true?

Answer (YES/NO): NO